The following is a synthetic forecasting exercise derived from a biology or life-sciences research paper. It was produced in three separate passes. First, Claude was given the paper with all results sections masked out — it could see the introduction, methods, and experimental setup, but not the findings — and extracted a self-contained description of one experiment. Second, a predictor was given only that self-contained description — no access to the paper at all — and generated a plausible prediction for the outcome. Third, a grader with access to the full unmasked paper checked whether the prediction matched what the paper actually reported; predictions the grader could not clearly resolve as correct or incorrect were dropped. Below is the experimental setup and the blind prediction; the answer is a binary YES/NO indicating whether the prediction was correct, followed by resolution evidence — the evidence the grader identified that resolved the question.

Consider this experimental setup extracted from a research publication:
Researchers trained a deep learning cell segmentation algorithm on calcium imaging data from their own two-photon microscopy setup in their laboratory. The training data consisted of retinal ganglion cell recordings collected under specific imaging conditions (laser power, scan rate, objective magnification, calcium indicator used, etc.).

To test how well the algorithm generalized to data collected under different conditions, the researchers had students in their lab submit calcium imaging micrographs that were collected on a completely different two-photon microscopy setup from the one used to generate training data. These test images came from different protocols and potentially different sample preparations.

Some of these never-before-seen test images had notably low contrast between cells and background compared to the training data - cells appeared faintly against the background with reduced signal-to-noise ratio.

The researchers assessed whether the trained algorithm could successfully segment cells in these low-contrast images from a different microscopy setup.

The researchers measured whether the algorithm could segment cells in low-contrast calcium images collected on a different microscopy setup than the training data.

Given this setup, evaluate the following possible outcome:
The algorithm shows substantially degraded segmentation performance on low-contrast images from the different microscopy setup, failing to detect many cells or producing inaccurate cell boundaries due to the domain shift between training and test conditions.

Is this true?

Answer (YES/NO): NO